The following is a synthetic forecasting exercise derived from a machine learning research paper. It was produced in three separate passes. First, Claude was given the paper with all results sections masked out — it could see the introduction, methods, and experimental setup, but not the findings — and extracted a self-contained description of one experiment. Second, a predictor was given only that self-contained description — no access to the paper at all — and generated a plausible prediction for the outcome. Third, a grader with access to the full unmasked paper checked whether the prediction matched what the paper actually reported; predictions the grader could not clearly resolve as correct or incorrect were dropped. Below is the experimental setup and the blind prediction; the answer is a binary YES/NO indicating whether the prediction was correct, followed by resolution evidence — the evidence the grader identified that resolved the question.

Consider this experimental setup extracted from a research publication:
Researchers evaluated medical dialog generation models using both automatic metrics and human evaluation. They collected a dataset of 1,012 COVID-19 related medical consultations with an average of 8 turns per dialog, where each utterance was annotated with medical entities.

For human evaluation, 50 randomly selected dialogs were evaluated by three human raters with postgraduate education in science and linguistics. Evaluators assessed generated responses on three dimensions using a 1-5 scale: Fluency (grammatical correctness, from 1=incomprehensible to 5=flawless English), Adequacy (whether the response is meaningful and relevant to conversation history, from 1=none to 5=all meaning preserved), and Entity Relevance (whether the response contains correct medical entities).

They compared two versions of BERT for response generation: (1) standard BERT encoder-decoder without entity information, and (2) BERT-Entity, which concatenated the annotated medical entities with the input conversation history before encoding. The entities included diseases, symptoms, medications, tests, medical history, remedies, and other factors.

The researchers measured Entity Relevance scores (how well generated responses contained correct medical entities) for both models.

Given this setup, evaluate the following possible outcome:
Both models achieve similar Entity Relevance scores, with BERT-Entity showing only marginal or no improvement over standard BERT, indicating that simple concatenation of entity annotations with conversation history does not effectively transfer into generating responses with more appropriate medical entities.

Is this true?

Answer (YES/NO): NO